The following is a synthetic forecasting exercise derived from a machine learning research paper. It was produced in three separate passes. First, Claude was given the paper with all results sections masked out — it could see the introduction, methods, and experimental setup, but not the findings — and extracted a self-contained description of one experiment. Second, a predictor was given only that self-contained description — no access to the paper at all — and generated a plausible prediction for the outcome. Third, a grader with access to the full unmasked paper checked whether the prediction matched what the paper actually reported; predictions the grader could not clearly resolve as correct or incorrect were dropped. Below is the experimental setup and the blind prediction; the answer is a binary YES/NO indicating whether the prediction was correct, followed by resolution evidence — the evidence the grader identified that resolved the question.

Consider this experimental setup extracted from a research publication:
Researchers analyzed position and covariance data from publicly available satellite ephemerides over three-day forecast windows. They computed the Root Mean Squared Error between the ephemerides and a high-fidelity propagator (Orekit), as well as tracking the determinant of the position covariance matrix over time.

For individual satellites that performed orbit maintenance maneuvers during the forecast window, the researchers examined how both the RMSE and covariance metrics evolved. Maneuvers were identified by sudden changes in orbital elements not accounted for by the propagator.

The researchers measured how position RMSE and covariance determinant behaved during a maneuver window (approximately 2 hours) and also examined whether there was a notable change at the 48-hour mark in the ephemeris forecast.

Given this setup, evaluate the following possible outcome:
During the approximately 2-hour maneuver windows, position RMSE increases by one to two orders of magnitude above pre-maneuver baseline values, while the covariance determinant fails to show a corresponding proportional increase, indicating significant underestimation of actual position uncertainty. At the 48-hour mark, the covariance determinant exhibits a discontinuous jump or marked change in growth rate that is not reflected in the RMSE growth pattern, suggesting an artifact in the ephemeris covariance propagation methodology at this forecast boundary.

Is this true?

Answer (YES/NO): NO